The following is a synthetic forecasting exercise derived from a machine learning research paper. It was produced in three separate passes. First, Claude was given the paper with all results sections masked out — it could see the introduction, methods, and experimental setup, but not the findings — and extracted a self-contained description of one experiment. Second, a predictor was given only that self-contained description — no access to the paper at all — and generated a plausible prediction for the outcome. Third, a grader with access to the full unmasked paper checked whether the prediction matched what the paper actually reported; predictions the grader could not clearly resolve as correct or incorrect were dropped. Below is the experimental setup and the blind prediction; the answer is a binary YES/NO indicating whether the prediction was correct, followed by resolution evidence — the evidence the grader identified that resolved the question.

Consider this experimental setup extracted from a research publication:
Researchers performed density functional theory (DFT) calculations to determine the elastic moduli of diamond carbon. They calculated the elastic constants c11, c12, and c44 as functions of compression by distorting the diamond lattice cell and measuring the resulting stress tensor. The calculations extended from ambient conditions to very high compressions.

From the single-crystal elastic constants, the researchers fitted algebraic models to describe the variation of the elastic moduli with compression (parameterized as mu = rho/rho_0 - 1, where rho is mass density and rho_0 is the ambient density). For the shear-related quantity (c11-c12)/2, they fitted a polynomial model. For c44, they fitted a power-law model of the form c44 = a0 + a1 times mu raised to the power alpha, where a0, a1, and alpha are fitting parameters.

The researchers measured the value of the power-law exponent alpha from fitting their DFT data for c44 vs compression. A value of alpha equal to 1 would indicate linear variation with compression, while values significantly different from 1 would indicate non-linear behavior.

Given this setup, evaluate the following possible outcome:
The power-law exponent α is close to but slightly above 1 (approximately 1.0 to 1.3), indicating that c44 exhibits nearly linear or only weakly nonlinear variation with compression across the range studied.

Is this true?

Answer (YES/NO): YES